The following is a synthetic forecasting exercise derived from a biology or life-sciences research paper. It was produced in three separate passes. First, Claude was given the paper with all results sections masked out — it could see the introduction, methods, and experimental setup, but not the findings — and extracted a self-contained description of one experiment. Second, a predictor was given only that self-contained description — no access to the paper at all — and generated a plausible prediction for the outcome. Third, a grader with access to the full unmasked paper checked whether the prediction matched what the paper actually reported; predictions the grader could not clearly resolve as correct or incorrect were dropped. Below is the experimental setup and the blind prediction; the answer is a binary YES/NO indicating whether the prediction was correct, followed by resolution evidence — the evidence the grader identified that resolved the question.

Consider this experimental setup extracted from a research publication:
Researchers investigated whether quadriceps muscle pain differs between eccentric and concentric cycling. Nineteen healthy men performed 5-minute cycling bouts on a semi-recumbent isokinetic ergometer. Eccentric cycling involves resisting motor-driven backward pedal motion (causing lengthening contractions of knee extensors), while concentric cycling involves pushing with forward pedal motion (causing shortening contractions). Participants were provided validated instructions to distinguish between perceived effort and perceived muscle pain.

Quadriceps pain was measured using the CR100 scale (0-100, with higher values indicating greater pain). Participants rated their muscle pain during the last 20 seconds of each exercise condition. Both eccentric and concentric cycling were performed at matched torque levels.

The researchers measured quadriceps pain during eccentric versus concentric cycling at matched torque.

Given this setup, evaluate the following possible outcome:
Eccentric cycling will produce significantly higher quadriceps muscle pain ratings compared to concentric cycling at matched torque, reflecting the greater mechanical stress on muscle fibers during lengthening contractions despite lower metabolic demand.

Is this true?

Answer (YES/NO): NO